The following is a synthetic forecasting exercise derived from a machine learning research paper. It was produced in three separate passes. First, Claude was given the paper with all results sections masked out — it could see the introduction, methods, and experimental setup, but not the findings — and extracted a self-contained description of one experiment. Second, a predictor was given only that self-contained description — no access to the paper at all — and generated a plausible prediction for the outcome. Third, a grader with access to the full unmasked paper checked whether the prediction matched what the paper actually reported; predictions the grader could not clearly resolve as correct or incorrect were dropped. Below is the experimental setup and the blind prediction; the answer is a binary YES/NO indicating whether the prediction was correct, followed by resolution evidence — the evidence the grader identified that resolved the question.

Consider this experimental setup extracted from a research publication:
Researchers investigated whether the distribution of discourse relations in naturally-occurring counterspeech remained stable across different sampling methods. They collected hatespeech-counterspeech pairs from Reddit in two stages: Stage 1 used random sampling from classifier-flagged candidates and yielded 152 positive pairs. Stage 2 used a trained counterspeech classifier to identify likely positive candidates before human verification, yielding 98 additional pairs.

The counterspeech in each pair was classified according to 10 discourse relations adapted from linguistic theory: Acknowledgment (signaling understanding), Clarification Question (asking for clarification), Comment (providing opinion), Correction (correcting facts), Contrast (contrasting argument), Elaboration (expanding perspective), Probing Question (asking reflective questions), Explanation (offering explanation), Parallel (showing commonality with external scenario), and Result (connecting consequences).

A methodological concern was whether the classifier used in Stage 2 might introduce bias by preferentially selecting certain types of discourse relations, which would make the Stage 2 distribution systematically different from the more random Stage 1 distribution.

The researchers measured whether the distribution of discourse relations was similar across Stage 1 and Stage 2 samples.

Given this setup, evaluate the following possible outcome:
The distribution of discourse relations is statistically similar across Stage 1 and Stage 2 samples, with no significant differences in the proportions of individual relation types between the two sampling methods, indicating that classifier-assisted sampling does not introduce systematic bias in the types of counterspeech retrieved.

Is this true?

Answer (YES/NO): NO